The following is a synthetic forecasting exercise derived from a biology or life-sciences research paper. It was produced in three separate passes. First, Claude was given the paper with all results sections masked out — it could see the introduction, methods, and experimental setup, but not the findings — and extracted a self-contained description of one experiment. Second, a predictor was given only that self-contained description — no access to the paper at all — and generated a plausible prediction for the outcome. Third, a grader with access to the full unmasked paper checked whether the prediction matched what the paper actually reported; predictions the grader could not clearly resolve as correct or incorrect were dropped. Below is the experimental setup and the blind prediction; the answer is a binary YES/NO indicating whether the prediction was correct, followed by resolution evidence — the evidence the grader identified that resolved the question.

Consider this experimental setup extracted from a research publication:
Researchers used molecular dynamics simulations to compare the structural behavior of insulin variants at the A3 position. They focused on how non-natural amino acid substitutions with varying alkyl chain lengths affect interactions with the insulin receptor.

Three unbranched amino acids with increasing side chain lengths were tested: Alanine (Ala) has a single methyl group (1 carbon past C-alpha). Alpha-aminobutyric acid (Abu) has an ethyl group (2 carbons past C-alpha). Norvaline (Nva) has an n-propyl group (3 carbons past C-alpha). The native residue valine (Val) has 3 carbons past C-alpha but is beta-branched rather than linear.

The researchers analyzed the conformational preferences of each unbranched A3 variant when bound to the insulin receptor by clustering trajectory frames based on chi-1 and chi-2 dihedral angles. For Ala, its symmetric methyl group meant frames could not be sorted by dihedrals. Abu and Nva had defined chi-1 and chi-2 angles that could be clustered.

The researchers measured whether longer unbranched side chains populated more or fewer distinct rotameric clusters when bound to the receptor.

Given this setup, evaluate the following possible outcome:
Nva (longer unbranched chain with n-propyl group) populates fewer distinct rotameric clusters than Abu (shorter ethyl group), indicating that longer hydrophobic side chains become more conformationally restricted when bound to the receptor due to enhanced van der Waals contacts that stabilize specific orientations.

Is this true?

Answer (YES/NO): NO